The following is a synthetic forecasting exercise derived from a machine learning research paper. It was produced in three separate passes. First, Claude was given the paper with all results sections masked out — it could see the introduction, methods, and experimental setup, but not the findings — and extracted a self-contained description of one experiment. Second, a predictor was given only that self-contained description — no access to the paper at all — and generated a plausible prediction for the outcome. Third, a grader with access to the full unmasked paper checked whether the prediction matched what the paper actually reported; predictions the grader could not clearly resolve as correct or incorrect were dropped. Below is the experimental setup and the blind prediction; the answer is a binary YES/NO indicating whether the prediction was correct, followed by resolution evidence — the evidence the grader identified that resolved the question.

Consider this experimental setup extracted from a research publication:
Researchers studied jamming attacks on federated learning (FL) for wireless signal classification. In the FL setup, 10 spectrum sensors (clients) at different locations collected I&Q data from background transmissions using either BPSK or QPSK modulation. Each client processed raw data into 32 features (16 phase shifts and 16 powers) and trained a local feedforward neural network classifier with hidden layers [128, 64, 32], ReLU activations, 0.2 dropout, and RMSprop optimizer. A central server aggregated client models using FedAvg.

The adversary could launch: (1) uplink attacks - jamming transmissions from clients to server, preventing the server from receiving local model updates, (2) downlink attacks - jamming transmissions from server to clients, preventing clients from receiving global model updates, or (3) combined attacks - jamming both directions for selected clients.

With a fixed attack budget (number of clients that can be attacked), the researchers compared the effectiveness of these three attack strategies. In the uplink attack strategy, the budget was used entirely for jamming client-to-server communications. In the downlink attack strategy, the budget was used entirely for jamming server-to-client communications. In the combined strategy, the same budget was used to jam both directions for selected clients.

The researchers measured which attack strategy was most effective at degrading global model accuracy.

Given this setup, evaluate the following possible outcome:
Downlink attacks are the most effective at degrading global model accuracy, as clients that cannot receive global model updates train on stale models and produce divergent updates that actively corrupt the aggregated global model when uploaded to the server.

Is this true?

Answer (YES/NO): NO